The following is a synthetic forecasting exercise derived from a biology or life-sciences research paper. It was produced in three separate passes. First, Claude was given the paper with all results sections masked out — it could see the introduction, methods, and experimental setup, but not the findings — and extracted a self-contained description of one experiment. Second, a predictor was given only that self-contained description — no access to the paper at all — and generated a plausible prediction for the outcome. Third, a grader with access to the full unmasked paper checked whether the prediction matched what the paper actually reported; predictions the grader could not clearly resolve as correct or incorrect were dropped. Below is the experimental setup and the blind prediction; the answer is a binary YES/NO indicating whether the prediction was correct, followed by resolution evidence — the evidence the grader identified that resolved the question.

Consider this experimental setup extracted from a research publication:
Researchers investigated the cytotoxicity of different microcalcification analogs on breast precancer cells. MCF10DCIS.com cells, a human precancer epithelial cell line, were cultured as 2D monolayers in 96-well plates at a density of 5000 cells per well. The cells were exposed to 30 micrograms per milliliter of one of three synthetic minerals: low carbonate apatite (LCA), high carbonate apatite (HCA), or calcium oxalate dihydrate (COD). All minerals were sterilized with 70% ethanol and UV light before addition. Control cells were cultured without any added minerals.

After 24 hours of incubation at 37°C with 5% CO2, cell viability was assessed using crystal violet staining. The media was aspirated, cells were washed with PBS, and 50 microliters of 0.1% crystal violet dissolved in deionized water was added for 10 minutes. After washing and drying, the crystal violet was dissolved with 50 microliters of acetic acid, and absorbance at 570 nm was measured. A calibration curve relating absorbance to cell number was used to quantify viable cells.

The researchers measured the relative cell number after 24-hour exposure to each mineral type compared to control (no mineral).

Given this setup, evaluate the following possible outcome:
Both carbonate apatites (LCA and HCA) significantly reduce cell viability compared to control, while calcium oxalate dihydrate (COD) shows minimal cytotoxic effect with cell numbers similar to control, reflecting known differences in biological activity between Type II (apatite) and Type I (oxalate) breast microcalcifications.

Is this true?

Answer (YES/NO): NO